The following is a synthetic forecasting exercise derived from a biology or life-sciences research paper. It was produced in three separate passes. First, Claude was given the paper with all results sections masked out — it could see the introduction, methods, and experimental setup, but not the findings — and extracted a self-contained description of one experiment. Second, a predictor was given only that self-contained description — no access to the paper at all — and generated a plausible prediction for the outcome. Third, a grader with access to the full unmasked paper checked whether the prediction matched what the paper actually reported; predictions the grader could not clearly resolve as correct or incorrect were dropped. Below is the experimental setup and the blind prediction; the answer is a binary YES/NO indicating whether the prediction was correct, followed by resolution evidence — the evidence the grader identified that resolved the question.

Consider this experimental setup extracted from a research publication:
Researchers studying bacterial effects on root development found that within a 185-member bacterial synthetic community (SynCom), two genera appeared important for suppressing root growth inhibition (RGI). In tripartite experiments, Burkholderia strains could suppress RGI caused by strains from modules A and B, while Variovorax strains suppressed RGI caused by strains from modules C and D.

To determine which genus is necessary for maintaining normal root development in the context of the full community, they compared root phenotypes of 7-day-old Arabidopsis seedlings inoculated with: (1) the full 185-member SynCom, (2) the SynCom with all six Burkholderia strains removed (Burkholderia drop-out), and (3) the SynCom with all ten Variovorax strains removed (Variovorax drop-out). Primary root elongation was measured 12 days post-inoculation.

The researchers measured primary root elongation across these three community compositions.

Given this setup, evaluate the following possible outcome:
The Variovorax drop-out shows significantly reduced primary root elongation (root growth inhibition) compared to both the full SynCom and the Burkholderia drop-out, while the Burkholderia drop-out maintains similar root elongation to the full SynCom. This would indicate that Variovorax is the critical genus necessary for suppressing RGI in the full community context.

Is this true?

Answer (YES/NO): YES